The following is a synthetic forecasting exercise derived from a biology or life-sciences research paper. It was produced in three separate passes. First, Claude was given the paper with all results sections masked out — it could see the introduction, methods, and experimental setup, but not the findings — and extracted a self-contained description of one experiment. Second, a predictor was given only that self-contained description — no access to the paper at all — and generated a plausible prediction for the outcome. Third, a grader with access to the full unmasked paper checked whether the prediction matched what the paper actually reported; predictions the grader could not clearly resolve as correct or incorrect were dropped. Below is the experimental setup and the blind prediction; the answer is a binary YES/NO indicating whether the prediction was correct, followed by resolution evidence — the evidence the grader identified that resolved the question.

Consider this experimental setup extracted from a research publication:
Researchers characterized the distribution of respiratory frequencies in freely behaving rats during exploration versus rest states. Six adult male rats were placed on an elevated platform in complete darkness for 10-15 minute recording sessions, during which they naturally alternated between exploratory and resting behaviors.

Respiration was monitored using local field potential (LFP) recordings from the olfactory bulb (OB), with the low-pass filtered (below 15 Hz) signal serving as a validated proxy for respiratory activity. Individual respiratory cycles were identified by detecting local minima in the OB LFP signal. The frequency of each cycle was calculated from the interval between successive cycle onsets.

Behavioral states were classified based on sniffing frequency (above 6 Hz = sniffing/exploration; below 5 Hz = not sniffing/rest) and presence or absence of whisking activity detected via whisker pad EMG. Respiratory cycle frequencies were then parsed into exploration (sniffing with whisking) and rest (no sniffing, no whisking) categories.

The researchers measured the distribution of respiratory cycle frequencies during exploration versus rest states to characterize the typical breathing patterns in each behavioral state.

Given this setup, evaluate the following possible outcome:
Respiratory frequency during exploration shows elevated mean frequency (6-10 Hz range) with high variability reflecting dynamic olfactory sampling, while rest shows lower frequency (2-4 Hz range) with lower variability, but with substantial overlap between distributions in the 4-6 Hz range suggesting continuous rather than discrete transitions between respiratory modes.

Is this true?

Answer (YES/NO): NO